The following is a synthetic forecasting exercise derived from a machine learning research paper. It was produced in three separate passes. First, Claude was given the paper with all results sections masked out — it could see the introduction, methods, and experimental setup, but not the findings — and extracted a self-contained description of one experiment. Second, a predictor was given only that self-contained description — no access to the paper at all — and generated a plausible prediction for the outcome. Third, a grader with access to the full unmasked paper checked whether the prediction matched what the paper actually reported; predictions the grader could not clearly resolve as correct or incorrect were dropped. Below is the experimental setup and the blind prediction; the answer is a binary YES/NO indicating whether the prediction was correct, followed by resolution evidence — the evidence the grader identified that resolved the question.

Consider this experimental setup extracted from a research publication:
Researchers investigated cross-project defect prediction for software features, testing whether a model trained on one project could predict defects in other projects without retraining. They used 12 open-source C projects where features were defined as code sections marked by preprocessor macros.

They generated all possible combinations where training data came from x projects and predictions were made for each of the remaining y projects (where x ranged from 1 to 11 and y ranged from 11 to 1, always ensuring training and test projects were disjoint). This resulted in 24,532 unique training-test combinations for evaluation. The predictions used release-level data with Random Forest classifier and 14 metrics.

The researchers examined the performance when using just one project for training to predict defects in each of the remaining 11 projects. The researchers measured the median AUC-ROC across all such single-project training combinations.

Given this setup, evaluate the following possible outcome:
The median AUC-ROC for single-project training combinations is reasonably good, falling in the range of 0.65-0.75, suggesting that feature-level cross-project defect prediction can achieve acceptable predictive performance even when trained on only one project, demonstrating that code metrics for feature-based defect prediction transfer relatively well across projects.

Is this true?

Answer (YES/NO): YES